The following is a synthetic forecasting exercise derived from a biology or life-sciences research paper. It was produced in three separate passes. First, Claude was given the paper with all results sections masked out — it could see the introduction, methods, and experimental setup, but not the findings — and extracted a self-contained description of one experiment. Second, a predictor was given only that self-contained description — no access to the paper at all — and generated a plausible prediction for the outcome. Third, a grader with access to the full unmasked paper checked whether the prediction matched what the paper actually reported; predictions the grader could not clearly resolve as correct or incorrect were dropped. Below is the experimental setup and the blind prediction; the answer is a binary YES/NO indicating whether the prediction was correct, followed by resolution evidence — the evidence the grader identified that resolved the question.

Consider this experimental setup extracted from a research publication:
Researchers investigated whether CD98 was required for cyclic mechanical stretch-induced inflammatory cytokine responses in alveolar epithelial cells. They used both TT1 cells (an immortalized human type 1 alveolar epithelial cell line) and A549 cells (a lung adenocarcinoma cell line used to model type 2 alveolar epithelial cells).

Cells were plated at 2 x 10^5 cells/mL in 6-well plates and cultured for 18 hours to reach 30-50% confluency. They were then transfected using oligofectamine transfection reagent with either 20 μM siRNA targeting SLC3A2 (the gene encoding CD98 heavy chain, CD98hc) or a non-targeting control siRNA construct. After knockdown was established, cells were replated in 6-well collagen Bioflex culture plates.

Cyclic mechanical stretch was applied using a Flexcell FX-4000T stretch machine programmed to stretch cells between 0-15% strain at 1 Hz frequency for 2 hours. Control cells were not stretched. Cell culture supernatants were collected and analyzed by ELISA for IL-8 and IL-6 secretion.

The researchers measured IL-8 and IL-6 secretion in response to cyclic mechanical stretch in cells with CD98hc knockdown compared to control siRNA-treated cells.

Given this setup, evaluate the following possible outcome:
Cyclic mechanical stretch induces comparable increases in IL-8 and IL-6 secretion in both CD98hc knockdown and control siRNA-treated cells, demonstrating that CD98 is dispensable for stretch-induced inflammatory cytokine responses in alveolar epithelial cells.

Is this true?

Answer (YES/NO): NO